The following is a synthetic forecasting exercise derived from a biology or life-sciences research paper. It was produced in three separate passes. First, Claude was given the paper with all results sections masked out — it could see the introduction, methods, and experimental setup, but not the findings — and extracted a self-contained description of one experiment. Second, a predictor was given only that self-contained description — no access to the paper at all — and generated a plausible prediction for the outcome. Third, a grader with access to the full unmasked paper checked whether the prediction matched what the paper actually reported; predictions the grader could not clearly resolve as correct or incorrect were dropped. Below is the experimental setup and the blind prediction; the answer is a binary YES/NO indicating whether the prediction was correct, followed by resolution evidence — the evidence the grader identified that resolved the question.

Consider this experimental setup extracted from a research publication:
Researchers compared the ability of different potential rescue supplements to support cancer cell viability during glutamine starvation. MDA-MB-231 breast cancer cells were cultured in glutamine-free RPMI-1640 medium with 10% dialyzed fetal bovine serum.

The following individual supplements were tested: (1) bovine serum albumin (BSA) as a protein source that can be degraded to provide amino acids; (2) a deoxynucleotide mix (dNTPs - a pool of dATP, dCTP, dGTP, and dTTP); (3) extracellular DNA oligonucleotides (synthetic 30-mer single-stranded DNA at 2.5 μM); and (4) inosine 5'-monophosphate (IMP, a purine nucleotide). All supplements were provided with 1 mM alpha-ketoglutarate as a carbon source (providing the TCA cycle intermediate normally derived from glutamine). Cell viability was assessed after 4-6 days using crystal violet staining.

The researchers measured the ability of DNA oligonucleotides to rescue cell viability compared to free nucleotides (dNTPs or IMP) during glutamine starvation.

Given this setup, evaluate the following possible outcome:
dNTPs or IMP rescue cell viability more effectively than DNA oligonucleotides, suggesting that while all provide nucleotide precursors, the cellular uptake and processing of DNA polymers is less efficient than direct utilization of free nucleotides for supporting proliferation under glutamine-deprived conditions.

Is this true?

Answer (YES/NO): NO